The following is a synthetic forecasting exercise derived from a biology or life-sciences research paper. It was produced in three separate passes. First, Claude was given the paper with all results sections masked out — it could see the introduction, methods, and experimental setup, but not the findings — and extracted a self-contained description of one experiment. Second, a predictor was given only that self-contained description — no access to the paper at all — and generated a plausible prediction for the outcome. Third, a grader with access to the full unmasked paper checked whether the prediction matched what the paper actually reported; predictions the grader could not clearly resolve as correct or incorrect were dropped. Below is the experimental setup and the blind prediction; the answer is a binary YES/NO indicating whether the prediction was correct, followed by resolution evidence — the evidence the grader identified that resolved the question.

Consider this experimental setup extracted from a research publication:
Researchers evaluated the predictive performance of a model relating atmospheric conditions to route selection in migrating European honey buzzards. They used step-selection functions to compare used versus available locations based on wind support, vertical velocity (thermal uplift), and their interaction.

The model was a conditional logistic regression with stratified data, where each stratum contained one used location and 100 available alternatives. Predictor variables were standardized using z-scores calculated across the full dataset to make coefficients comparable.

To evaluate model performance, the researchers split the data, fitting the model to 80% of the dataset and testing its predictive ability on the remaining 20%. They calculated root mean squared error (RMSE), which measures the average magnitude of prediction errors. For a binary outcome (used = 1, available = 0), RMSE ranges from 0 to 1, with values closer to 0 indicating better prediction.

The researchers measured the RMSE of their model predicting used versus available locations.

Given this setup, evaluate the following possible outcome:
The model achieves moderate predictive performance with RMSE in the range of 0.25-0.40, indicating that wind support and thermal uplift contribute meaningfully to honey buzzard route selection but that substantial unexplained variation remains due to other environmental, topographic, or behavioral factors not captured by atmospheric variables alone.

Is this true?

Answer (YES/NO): NO